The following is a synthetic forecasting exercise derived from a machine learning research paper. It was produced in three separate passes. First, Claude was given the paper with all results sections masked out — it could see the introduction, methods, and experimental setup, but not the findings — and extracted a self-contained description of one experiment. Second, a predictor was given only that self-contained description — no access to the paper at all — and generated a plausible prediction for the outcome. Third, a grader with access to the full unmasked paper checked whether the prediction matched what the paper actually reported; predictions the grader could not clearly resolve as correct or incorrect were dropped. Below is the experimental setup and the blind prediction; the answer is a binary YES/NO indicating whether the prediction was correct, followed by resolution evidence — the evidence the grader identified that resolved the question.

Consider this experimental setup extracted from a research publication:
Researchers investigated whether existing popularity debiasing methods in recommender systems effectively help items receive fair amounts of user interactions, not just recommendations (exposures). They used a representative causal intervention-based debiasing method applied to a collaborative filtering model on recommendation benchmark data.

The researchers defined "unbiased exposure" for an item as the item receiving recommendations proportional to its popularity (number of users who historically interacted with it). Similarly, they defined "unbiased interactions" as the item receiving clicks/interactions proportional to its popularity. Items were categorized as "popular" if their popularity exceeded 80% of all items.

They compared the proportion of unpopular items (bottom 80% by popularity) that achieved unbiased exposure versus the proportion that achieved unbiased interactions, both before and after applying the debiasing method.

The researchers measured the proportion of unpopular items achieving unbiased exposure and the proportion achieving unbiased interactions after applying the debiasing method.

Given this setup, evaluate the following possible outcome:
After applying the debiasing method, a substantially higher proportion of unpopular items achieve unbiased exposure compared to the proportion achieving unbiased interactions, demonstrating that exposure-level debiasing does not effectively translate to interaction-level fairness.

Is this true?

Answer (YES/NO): YES